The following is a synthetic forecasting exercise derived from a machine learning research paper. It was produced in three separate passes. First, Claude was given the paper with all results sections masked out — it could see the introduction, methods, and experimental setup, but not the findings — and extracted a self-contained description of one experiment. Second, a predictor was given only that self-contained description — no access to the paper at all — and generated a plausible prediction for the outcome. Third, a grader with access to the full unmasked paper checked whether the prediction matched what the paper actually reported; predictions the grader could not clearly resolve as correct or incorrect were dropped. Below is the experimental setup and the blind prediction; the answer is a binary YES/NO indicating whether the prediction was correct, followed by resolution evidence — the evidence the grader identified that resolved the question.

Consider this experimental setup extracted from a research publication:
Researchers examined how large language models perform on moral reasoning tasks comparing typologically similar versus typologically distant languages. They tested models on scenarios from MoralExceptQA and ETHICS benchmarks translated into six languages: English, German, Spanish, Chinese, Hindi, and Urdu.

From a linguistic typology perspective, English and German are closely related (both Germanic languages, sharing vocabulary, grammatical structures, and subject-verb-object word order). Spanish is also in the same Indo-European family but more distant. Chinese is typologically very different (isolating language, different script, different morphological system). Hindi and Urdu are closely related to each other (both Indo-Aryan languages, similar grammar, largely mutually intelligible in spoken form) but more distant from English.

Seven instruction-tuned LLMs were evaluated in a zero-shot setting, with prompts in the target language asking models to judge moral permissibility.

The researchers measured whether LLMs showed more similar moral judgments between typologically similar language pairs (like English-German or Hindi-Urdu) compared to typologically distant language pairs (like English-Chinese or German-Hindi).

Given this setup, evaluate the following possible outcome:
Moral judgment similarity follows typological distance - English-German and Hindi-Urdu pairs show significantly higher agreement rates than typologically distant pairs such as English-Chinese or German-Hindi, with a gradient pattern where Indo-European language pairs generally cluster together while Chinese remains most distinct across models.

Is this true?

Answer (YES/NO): NO